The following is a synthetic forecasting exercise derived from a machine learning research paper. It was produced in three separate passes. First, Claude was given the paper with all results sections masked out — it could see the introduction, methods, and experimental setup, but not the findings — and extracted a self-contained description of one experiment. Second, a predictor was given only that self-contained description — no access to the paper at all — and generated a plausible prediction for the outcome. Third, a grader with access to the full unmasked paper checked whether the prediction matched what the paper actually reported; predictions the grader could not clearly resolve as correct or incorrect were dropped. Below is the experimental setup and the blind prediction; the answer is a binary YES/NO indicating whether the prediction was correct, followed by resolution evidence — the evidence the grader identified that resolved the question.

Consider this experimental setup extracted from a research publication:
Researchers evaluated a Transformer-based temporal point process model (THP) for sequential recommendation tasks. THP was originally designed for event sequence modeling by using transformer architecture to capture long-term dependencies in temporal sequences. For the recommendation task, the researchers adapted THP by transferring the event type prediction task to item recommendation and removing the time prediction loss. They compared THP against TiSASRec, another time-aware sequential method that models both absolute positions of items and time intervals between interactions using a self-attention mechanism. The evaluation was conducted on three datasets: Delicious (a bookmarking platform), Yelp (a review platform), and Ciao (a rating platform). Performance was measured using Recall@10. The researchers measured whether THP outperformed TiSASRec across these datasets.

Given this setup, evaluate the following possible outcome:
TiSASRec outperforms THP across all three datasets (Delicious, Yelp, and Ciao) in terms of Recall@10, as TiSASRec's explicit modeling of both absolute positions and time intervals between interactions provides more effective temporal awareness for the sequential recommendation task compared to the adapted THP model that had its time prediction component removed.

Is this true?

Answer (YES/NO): YES